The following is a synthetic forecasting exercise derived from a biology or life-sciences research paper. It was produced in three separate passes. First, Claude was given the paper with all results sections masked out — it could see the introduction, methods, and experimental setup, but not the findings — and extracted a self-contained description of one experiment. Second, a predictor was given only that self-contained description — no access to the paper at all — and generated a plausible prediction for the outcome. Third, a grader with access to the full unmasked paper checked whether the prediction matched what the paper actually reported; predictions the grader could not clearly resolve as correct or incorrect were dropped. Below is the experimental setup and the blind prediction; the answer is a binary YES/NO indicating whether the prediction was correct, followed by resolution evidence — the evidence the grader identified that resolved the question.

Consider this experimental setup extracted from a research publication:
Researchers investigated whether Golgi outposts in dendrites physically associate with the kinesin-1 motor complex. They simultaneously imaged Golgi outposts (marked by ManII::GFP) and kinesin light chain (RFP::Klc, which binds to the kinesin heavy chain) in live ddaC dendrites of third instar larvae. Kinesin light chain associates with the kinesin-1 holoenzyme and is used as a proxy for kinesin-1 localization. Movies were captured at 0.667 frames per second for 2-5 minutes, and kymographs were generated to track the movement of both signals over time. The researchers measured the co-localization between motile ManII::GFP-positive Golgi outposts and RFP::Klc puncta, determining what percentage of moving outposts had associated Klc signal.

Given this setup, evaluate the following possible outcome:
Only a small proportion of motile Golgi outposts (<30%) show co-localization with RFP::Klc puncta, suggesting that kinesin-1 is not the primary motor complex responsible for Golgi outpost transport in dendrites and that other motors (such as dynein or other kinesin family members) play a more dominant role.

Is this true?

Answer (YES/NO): NO